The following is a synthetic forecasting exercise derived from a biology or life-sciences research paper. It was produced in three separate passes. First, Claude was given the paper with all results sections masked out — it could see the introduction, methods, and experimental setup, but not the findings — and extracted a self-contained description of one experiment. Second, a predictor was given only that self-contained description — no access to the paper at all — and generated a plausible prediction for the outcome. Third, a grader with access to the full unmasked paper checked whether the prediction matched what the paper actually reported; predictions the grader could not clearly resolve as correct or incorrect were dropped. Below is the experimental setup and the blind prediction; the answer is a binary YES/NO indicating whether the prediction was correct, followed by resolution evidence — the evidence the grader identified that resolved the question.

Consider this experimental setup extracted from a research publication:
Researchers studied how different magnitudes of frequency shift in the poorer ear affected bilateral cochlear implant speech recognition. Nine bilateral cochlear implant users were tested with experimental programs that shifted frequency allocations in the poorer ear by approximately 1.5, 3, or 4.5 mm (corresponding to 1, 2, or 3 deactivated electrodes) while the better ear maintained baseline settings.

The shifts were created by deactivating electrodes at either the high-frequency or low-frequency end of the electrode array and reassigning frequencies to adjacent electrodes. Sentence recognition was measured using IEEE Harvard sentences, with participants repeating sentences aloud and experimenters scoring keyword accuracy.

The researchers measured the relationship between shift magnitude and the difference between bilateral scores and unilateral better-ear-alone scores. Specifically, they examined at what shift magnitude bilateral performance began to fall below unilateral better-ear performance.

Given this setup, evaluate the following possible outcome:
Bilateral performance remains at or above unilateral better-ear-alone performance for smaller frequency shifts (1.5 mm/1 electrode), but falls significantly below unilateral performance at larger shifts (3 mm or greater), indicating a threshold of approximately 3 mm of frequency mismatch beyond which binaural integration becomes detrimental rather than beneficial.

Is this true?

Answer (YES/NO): NO